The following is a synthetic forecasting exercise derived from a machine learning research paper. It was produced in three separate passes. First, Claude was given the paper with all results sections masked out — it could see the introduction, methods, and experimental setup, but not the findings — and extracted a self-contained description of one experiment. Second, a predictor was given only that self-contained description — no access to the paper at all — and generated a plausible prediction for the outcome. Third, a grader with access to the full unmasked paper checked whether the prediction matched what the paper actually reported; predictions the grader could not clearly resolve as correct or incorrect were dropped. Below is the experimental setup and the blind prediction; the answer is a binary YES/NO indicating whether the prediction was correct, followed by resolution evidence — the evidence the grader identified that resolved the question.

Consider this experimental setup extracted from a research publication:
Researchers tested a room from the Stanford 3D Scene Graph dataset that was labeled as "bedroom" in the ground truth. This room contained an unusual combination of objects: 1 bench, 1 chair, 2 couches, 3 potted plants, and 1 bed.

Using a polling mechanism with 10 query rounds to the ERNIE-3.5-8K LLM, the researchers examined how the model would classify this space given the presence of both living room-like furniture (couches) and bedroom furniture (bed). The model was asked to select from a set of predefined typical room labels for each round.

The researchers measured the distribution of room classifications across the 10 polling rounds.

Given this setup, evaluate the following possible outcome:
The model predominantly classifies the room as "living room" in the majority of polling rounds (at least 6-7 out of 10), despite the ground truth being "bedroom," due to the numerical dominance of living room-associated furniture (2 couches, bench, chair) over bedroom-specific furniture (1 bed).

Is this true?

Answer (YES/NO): NO